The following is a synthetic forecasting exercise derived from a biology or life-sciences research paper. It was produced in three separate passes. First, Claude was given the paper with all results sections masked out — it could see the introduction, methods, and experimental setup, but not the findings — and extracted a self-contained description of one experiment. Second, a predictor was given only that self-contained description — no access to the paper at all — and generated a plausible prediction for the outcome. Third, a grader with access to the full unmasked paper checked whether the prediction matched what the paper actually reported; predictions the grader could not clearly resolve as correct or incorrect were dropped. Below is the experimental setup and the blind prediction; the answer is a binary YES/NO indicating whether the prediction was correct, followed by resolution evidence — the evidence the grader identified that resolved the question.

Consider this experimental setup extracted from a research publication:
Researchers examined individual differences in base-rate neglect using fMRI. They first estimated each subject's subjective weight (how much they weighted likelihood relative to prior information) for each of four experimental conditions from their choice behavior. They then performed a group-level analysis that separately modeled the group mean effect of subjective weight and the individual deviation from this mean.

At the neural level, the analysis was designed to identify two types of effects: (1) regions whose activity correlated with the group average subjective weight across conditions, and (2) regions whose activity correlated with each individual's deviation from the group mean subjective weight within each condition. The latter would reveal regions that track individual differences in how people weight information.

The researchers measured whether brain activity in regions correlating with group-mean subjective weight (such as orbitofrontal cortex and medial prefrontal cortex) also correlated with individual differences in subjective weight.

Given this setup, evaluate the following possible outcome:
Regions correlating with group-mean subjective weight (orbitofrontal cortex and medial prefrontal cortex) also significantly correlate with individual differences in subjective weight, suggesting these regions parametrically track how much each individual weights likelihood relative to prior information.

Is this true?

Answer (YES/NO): YES